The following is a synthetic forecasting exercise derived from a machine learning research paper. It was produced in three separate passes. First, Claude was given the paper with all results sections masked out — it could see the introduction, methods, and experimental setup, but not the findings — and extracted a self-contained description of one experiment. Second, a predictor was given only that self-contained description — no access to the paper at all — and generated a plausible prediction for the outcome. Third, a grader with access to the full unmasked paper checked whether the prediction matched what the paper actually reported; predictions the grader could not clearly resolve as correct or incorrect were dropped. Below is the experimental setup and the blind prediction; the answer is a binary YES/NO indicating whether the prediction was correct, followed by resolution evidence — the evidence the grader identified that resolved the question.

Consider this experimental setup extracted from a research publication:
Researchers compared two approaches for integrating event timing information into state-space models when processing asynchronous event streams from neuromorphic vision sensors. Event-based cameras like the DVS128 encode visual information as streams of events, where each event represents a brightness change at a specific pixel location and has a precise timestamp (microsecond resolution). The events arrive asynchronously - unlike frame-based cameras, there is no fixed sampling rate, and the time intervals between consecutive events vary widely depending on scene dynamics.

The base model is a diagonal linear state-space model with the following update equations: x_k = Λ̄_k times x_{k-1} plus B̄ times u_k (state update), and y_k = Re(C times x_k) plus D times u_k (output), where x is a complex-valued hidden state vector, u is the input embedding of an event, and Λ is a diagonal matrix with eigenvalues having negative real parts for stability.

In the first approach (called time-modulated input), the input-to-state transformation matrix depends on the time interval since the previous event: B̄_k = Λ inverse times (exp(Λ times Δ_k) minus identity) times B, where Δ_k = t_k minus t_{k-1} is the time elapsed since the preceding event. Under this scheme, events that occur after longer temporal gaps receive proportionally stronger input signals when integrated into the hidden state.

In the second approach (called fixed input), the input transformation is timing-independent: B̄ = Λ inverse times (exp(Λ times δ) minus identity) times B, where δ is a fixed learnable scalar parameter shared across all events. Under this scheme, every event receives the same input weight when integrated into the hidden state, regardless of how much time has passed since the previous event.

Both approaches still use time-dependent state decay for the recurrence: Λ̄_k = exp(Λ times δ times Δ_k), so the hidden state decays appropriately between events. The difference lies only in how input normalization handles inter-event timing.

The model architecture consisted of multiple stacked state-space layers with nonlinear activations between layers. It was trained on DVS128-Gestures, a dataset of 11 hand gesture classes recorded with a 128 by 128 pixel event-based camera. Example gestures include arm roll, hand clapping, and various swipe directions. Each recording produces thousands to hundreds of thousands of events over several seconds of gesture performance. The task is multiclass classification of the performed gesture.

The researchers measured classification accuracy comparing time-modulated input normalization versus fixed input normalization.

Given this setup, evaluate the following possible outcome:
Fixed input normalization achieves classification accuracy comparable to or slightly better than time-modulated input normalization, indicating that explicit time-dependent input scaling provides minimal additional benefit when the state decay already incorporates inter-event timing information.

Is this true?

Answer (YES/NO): NO